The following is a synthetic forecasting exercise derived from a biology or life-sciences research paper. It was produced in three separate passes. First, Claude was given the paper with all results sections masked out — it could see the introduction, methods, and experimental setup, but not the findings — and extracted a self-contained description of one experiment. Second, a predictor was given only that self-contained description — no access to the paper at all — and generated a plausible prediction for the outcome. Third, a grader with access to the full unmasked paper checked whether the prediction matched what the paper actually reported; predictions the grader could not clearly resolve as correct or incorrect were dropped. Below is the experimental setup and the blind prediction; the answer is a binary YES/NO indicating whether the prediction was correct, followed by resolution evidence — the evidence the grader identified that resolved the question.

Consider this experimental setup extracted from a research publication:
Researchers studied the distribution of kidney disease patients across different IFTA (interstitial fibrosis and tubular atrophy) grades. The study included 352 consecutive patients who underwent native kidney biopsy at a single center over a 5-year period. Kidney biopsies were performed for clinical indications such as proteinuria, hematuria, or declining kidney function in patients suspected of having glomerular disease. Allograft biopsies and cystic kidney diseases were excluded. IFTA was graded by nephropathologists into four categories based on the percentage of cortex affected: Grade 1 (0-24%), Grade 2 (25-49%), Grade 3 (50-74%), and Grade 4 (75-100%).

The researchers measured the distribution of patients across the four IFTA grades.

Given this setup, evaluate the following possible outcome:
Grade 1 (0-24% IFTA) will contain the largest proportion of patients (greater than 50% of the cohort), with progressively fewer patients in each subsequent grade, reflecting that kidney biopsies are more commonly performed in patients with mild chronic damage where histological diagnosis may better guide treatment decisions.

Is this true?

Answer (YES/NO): NO